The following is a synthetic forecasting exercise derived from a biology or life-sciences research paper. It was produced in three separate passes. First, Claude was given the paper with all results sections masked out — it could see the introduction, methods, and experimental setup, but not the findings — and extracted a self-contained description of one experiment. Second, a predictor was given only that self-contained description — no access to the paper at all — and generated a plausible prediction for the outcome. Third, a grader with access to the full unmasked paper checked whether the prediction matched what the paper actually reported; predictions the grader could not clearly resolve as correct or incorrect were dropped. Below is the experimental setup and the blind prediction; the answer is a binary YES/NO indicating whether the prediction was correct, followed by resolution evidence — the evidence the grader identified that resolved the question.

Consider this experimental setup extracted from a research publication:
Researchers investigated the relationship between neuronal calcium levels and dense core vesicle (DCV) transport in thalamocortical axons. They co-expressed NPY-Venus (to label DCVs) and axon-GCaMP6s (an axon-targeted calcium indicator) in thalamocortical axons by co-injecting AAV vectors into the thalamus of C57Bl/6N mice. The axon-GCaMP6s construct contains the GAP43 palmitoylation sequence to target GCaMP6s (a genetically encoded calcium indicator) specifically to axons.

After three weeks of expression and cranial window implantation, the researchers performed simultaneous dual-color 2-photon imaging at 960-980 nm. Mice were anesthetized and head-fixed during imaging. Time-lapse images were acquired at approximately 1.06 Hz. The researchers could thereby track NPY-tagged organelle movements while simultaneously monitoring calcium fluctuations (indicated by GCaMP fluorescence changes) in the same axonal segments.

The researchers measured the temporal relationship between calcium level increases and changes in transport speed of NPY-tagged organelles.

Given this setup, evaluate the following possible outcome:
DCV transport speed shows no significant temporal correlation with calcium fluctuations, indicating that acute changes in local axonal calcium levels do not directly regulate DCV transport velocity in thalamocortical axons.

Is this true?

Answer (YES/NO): NO